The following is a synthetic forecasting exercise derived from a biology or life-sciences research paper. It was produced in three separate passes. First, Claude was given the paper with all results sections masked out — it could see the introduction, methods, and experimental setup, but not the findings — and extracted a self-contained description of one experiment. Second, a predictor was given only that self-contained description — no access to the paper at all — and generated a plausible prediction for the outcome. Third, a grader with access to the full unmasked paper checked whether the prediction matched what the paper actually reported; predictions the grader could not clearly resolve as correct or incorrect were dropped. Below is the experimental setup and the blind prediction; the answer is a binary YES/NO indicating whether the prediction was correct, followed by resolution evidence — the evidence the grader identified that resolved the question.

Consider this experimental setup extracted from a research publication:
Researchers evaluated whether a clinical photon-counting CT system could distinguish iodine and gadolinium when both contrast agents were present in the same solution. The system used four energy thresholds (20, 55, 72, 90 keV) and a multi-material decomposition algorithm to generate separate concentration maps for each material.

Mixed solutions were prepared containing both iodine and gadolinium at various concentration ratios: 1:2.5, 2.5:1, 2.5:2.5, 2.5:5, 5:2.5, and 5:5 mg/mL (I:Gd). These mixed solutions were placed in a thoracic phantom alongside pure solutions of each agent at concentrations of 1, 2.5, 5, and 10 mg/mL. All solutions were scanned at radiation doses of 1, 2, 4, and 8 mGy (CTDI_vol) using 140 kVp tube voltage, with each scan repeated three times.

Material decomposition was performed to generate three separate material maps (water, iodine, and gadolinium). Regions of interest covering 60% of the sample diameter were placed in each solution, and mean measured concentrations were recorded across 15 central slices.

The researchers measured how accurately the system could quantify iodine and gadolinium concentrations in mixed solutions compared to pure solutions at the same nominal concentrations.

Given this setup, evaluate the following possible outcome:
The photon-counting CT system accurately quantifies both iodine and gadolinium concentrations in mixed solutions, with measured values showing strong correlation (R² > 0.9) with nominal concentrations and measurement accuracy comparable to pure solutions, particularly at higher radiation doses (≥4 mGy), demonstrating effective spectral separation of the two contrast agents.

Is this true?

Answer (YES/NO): NO